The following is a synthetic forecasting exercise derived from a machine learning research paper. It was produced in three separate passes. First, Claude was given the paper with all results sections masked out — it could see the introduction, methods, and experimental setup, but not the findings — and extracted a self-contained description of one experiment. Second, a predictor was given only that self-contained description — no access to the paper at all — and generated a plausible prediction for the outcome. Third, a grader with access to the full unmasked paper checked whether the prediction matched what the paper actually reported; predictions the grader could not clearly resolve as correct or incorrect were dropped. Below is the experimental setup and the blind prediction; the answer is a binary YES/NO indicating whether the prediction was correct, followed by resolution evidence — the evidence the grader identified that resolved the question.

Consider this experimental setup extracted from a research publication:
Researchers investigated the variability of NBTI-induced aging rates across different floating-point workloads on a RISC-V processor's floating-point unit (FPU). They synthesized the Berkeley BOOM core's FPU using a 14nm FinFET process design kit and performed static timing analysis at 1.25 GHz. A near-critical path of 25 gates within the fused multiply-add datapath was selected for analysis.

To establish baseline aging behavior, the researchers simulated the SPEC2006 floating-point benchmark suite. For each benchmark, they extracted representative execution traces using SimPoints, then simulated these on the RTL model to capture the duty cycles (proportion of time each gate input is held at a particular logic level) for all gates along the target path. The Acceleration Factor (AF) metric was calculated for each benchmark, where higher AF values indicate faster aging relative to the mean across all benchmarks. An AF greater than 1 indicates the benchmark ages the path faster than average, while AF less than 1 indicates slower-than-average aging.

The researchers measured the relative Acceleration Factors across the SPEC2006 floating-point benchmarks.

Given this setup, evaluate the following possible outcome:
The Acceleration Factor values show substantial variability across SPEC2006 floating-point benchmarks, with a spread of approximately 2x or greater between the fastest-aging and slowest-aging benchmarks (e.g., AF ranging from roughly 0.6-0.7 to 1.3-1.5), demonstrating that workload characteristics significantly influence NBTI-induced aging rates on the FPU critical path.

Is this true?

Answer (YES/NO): NO